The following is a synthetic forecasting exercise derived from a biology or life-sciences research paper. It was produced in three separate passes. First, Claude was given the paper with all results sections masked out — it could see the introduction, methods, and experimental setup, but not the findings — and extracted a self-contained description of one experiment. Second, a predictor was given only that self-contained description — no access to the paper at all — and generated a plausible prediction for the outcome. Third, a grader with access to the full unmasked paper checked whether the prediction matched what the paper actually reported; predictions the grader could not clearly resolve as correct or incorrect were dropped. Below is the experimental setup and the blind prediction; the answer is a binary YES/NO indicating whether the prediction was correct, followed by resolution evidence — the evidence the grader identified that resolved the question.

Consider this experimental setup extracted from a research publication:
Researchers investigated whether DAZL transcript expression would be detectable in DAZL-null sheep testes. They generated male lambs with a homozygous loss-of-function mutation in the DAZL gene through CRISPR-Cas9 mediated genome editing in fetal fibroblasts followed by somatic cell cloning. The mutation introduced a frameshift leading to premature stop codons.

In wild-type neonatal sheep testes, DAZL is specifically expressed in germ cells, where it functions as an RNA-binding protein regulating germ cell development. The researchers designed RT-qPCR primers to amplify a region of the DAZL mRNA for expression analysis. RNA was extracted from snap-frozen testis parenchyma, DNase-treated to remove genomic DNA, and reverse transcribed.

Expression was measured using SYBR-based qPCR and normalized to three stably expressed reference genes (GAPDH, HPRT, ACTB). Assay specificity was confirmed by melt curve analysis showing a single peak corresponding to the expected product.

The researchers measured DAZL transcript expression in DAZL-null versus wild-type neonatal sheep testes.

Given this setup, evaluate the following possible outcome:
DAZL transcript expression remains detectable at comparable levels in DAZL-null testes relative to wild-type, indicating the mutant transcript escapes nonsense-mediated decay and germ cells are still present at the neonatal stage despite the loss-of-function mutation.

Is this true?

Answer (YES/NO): NO